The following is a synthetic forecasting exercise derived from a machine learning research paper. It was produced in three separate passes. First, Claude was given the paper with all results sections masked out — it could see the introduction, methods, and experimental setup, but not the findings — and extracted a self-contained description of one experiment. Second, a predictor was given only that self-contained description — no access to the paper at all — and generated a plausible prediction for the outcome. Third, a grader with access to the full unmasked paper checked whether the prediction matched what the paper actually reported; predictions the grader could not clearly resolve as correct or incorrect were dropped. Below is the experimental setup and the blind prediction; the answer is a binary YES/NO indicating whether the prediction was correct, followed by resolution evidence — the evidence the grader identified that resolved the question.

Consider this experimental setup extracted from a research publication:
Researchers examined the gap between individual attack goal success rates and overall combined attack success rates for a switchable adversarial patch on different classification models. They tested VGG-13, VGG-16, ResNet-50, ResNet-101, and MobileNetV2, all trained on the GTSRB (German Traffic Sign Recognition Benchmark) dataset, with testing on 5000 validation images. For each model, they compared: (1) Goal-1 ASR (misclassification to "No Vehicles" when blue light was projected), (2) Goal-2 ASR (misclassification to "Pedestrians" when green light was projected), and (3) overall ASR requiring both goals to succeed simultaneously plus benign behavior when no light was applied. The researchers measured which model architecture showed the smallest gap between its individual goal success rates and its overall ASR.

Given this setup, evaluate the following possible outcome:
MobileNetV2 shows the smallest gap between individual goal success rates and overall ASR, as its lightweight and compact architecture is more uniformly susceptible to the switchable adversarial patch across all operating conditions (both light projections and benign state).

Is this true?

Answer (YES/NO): NO